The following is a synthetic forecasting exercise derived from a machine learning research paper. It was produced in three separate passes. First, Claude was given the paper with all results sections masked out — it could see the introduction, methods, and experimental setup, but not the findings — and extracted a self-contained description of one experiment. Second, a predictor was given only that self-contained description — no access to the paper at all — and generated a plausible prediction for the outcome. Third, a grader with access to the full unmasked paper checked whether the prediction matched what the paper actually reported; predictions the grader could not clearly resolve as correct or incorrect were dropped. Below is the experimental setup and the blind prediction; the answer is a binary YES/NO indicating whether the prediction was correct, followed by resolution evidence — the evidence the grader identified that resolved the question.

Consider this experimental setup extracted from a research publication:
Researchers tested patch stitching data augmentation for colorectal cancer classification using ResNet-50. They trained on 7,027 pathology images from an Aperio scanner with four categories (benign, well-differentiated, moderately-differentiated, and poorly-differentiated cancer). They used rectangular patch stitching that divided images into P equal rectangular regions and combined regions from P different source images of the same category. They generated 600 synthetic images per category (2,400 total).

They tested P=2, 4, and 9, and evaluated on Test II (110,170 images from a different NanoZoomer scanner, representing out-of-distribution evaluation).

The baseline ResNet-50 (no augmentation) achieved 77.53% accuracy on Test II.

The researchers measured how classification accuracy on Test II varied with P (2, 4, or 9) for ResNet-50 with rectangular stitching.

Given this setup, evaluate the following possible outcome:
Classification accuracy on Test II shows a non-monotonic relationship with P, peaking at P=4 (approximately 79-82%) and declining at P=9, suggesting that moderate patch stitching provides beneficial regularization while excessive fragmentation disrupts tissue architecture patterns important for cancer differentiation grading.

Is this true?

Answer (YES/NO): NO